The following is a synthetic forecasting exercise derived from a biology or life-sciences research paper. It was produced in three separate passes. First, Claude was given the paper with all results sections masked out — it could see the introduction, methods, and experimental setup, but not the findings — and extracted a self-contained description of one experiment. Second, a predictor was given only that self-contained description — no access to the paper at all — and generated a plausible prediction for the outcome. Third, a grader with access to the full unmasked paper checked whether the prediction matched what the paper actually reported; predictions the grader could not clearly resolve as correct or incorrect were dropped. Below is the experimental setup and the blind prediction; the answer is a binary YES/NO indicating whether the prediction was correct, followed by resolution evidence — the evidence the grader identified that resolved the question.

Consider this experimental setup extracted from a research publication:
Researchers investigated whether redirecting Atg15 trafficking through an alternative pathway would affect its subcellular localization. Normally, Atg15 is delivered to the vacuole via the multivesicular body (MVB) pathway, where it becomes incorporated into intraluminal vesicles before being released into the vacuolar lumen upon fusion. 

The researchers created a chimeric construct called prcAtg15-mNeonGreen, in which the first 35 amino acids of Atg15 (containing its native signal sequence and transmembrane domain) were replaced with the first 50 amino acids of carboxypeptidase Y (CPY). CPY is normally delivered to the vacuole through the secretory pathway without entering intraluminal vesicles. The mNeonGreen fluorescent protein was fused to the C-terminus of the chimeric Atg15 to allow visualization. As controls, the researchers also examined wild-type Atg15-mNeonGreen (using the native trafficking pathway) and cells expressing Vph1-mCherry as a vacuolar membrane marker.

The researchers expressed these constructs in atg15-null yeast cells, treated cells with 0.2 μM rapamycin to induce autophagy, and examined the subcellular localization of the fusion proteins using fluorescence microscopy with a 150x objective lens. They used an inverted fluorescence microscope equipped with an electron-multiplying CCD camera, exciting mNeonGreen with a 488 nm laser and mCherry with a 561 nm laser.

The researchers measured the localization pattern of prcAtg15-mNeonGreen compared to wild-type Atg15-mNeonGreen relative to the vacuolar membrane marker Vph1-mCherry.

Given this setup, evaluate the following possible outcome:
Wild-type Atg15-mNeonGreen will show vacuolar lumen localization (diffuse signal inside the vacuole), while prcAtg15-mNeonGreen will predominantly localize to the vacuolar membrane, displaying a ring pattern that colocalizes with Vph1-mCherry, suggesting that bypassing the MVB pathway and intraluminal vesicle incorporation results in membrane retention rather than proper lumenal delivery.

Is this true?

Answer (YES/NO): NO